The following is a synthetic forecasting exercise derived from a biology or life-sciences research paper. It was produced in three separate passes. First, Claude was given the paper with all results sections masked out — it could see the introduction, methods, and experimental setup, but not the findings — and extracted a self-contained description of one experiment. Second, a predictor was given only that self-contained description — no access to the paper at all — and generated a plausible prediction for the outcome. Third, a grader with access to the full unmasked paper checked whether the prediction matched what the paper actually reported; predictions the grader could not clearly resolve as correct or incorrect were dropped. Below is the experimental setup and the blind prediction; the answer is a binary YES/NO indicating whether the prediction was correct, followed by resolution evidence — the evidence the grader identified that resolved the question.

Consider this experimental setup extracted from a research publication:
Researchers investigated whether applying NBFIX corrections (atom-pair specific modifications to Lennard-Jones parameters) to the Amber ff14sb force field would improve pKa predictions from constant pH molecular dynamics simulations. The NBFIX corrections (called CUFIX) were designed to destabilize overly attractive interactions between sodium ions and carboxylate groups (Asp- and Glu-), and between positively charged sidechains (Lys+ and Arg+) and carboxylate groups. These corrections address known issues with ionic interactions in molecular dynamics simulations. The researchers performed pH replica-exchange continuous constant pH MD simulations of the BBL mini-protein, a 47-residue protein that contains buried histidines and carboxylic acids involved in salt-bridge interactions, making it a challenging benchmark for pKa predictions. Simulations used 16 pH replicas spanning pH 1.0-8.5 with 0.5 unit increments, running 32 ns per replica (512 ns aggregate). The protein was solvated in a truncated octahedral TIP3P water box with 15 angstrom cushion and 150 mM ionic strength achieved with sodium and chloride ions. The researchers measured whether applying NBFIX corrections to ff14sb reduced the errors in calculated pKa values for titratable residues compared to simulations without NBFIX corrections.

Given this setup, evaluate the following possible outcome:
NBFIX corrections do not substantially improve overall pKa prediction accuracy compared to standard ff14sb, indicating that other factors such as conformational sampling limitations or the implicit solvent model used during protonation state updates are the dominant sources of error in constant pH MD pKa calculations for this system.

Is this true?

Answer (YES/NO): NO